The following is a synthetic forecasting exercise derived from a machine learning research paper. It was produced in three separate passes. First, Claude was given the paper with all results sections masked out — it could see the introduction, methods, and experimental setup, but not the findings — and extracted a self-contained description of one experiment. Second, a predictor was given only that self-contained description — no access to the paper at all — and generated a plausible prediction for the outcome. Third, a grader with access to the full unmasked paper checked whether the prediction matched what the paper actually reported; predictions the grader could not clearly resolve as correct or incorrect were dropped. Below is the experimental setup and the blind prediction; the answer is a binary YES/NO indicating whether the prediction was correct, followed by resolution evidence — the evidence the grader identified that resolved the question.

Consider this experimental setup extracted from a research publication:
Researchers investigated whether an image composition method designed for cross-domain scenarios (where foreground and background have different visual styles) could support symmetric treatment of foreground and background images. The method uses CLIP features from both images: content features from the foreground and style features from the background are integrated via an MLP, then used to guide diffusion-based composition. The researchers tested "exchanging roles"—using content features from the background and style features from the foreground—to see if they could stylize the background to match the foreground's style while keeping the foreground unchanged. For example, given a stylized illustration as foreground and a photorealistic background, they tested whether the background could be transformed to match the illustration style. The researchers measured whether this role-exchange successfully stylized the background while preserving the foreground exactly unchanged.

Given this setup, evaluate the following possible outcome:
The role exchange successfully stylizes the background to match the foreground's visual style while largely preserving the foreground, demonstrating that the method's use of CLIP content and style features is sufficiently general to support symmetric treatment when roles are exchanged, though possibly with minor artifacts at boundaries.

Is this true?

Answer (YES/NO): NO